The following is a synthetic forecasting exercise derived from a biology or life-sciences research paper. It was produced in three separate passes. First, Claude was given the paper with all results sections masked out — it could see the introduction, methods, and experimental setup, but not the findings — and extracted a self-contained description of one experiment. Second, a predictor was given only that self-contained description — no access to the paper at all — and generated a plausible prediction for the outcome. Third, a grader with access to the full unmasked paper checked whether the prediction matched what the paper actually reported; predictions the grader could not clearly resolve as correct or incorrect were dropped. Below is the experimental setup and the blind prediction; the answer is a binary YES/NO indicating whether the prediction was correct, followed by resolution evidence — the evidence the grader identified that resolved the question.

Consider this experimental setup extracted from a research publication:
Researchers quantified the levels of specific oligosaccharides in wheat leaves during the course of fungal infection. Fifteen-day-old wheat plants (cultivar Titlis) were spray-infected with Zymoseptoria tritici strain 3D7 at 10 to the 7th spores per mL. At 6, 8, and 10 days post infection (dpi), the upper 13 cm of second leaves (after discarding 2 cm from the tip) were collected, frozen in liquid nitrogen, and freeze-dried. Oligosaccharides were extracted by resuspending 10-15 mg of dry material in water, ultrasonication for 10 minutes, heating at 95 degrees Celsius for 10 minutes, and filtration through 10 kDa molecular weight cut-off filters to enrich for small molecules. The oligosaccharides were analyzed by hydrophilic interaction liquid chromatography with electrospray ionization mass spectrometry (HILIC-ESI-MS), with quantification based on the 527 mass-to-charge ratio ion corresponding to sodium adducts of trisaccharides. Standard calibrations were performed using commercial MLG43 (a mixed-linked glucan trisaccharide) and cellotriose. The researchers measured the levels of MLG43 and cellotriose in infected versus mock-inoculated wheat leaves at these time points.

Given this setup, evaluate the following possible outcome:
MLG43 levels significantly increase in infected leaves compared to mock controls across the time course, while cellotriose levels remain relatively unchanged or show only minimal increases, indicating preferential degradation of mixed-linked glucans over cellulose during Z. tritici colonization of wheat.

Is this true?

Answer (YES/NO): YES